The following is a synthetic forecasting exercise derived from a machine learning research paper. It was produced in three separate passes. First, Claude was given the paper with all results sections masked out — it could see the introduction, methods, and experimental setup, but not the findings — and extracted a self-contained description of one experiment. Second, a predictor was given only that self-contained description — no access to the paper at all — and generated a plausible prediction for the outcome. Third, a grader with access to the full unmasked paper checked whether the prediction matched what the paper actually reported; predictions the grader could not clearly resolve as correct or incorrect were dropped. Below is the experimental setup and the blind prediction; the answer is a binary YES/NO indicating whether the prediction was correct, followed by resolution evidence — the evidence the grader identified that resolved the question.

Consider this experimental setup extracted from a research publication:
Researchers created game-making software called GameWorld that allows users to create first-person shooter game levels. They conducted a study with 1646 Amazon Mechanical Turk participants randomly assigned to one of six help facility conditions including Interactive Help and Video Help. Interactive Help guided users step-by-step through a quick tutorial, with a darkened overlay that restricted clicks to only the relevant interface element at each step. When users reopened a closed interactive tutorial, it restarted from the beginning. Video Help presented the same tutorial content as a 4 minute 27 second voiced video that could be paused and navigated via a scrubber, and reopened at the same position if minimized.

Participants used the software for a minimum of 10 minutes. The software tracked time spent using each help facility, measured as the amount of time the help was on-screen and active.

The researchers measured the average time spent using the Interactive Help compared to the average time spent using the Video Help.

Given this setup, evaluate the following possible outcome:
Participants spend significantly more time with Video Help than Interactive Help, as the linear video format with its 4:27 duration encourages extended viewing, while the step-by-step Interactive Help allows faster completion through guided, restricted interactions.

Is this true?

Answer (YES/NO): NO